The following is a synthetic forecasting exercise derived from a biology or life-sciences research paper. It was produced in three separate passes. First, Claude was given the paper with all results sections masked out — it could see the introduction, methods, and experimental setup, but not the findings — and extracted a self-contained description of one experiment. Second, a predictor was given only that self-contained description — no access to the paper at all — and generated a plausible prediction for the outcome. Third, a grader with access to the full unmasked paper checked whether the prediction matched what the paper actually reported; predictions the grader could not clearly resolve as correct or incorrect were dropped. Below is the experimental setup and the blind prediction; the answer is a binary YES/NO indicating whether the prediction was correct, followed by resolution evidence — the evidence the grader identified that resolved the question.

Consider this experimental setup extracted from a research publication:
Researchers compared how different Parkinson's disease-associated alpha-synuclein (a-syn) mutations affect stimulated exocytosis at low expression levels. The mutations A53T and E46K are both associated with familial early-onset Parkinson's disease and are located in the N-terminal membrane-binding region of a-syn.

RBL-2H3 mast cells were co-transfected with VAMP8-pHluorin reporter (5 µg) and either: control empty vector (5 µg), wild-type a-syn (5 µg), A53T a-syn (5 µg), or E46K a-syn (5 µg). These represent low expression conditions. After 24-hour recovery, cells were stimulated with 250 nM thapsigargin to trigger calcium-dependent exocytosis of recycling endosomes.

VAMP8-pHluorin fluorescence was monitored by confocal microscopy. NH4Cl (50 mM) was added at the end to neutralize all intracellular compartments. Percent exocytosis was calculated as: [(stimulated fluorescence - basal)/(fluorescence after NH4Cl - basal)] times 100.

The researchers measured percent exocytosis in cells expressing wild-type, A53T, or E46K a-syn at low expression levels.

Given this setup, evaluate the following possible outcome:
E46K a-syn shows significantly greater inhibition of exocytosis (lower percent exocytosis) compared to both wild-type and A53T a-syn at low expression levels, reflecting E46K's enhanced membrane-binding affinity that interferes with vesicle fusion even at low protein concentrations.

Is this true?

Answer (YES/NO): NO